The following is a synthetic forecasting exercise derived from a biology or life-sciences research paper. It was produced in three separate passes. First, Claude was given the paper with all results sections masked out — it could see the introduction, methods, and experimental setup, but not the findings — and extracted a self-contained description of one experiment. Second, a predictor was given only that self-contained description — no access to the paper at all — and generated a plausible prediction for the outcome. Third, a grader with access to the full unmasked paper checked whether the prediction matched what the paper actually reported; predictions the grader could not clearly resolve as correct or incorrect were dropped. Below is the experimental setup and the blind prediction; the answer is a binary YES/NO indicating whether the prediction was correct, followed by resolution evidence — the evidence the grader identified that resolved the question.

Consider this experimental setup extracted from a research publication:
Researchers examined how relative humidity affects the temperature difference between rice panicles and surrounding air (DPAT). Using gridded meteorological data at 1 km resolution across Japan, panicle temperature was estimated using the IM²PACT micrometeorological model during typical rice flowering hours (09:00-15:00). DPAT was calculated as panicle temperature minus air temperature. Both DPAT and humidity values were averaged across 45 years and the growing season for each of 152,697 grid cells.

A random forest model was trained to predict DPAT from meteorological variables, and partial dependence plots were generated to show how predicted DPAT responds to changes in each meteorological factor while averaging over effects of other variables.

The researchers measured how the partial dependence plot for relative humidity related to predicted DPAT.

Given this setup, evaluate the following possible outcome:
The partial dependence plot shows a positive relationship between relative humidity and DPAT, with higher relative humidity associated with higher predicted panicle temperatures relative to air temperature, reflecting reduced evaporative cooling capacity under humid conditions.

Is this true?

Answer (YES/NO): YES